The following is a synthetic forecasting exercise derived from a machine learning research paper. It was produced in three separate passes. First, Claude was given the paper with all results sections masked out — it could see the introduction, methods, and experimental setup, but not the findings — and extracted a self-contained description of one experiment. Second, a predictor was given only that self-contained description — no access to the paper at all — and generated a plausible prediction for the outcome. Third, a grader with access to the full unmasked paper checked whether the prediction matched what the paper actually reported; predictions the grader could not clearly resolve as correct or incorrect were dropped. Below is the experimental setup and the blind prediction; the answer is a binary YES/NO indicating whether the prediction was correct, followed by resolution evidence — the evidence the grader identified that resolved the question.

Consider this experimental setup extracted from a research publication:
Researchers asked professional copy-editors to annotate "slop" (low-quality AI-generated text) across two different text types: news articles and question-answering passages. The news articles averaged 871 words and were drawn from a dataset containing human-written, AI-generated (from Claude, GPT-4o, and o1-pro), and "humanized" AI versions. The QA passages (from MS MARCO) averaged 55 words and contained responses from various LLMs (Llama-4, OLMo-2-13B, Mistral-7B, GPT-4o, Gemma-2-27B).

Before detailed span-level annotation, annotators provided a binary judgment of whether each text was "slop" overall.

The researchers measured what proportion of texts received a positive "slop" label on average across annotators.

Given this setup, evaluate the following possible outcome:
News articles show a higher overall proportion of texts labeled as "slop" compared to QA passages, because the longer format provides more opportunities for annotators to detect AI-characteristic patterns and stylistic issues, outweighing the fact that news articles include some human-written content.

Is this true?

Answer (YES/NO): NO